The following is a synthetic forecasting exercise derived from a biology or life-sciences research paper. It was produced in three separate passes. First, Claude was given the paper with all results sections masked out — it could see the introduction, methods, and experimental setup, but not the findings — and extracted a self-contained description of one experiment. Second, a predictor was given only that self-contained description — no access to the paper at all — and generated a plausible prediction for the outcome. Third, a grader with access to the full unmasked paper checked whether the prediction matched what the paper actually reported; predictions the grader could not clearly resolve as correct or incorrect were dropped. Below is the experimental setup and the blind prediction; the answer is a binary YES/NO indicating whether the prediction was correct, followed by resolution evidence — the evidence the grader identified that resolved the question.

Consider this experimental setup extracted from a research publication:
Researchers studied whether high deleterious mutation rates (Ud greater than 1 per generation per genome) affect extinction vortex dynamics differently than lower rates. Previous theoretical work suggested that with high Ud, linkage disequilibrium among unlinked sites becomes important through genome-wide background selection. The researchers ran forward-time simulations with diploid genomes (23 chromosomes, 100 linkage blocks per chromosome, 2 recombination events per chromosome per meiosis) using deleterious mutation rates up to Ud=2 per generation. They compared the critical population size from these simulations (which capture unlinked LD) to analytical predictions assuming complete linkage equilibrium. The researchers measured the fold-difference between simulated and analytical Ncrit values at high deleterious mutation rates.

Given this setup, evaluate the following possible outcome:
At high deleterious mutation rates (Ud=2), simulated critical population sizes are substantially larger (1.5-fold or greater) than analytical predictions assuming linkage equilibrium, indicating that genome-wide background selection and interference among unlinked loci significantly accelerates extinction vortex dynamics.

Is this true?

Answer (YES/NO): YES